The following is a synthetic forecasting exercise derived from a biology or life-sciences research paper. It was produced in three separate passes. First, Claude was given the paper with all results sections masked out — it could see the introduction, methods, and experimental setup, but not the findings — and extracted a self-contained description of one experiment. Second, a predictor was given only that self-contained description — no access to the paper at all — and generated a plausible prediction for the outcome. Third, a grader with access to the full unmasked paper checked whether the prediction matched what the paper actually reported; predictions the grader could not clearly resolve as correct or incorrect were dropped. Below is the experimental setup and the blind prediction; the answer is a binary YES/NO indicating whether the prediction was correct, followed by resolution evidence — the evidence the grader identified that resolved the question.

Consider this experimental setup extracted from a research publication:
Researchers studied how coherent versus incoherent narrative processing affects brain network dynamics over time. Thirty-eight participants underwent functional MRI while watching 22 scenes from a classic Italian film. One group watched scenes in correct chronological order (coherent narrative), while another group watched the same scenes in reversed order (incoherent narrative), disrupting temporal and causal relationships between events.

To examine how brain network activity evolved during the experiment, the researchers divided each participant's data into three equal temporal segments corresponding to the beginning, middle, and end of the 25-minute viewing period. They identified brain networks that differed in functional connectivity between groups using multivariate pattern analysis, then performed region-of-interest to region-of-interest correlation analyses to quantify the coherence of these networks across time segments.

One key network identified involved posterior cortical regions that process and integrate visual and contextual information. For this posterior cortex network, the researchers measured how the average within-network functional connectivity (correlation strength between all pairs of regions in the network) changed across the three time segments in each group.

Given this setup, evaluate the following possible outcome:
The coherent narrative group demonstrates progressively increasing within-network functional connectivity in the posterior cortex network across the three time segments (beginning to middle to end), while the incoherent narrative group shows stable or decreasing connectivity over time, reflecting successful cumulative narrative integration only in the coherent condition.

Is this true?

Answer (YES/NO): NO